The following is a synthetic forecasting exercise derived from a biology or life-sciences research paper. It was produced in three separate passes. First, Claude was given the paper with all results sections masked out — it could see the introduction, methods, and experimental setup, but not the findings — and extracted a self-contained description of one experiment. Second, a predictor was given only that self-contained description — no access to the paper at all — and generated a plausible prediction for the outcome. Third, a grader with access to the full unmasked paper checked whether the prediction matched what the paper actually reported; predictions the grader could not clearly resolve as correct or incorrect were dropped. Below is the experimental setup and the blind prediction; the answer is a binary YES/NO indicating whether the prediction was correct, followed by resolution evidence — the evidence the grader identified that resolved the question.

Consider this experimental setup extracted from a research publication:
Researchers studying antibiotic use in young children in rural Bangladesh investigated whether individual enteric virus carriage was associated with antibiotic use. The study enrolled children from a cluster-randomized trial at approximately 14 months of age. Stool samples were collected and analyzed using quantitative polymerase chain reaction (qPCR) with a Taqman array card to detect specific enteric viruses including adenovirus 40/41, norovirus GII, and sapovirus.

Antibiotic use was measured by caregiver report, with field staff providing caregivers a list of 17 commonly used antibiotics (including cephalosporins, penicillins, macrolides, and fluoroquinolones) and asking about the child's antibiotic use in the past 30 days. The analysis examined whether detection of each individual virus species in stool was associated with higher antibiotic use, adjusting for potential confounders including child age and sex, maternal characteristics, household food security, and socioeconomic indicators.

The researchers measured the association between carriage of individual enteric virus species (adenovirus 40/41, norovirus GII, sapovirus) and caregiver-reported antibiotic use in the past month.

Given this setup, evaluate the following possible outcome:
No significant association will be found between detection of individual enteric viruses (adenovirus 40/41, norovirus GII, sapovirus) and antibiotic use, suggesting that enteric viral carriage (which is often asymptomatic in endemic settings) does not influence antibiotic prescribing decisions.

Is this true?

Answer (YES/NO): YES